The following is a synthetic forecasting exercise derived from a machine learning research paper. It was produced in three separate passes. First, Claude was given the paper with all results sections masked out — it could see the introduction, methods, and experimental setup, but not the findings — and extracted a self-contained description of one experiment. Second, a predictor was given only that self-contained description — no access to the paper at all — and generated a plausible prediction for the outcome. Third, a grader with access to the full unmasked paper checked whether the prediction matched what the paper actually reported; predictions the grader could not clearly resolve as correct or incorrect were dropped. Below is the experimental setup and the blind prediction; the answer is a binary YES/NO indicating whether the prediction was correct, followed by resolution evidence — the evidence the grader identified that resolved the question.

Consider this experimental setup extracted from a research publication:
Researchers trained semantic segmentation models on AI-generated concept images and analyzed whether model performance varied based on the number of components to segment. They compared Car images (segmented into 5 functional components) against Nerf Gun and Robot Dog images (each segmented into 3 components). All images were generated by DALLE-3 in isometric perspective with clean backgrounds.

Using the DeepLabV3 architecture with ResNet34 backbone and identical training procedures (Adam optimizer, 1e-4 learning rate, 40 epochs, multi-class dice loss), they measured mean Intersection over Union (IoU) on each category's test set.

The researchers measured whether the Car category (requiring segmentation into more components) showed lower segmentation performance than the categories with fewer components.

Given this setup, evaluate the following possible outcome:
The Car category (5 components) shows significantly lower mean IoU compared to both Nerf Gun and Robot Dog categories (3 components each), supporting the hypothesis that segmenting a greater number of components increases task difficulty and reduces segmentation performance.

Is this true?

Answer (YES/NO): NO